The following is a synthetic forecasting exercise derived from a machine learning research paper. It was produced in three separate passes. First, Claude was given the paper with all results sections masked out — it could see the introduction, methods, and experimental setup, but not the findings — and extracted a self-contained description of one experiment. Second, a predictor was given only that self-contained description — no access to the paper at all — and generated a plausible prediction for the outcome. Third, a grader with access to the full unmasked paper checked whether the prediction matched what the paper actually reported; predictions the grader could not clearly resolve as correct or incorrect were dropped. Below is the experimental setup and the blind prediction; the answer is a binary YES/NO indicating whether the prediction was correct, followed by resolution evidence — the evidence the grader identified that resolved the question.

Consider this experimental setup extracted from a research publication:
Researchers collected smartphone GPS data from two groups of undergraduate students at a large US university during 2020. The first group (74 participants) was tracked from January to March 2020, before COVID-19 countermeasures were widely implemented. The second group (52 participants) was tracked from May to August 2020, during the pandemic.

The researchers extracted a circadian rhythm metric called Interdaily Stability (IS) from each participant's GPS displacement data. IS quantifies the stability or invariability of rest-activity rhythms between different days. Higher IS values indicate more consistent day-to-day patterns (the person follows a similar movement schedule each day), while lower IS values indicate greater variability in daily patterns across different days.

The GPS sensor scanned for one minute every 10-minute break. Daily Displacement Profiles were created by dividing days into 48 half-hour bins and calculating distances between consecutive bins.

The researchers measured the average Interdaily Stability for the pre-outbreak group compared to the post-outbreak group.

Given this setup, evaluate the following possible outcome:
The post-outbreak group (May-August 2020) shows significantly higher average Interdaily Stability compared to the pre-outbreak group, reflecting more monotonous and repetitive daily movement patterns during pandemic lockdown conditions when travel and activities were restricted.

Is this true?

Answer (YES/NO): NO